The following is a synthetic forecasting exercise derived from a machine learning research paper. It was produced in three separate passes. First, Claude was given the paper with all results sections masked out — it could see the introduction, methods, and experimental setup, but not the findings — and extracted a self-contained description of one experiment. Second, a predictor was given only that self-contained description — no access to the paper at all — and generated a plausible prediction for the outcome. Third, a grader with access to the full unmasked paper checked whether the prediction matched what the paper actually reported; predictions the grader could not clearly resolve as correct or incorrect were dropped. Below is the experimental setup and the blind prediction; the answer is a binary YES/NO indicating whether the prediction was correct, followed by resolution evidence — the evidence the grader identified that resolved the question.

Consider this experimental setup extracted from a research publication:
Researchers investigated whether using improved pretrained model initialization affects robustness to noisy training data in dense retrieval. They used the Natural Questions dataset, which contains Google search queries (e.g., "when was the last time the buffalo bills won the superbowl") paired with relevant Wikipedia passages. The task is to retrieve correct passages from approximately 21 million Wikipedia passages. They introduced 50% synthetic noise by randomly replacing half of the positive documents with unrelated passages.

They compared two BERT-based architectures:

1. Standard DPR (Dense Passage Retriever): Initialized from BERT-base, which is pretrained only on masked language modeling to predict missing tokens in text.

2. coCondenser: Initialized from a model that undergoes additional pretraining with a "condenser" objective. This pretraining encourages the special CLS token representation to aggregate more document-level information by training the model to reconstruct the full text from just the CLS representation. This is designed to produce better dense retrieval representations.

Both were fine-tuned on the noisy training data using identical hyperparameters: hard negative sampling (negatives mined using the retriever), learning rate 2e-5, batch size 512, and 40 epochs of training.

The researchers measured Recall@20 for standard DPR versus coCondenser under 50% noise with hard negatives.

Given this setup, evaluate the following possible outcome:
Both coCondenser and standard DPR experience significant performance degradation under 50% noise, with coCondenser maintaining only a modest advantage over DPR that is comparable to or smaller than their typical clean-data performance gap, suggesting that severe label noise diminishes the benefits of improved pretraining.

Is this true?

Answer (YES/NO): YES